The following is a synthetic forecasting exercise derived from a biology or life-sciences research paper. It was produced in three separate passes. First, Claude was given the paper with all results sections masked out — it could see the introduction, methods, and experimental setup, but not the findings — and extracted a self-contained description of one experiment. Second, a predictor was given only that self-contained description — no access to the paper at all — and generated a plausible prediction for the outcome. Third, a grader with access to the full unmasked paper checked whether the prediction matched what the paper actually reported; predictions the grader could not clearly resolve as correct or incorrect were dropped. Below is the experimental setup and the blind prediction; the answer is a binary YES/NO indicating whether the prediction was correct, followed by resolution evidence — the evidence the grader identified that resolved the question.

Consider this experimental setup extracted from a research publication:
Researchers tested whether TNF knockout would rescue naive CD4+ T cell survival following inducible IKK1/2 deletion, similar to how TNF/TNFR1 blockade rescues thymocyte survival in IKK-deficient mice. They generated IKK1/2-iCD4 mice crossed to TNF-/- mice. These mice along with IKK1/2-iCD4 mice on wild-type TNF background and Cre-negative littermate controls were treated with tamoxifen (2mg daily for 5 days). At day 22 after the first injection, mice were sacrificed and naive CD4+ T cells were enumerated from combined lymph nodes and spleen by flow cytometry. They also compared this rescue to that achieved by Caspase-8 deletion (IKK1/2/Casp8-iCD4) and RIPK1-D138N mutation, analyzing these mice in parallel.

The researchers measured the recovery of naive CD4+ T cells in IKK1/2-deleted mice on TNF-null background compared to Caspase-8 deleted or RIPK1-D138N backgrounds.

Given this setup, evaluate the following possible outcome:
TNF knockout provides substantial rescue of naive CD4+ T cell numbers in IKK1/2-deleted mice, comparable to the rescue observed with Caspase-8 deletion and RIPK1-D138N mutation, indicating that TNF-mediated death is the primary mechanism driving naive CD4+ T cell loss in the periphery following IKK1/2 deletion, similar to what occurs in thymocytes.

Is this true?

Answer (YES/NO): NO